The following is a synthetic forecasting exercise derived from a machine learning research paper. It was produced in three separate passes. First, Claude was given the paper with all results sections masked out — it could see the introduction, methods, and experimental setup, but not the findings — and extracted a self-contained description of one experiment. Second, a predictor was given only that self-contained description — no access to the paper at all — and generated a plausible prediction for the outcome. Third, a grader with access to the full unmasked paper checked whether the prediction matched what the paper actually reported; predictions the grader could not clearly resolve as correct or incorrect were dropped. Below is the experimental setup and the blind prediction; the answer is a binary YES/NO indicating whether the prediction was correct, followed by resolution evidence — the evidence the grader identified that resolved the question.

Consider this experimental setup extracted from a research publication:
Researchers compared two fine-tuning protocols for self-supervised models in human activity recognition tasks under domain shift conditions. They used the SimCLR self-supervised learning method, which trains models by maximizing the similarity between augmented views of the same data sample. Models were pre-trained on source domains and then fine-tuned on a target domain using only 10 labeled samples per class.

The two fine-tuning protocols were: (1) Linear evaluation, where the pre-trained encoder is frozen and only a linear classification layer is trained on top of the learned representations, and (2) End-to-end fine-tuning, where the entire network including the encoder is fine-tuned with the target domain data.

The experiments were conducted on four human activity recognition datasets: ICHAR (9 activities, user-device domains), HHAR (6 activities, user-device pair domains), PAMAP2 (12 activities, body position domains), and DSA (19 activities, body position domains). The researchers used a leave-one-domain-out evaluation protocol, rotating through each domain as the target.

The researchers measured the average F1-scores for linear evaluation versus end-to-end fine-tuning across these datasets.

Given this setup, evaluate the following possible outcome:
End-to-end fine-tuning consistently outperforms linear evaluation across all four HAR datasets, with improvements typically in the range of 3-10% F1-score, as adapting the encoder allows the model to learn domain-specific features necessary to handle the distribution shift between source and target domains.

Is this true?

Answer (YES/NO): NO